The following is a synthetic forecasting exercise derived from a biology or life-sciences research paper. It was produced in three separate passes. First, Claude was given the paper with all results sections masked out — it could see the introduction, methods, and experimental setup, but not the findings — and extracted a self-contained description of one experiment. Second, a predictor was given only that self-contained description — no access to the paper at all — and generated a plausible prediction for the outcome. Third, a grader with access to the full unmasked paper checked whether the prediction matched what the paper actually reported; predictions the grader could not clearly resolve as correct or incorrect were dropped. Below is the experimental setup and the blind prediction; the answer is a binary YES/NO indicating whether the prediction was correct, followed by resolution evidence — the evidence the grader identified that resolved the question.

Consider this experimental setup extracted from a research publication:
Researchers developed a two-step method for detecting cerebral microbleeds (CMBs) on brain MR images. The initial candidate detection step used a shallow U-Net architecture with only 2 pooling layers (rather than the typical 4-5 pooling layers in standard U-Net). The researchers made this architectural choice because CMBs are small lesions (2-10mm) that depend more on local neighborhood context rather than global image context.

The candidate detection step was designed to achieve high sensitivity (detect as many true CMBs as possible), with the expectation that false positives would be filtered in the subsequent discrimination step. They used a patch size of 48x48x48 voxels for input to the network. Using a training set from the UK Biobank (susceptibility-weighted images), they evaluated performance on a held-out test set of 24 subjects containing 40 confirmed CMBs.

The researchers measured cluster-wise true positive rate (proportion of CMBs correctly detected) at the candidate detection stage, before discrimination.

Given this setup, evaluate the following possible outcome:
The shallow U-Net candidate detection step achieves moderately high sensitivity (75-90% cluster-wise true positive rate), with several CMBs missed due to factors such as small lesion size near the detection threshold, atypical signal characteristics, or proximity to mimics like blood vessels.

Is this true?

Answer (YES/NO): NO